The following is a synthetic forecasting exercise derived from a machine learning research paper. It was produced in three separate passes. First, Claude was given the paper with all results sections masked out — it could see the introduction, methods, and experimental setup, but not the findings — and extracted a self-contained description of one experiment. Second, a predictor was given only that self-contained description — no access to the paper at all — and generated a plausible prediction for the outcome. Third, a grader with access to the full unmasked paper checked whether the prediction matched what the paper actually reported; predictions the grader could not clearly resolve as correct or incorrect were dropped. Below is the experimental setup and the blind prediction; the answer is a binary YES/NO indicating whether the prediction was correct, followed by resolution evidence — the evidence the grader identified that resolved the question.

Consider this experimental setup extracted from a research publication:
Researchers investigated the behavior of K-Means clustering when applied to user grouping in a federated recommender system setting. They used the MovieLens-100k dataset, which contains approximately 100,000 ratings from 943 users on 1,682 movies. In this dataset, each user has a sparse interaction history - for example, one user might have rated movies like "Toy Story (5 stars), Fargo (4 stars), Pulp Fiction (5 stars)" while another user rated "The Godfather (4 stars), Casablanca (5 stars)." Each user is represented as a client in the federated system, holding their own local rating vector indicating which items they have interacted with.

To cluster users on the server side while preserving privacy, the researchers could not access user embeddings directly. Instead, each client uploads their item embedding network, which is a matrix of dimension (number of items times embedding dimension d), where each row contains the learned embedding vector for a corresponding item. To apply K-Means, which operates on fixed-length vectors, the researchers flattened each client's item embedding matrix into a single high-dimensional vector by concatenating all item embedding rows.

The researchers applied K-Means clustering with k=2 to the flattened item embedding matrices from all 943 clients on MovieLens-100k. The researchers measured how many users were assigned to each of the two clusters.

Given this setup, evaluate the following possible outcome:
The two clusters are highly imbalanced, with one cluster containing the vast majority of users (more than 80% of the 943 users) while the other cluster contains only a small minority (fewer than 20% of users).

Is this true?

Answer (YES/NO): YES